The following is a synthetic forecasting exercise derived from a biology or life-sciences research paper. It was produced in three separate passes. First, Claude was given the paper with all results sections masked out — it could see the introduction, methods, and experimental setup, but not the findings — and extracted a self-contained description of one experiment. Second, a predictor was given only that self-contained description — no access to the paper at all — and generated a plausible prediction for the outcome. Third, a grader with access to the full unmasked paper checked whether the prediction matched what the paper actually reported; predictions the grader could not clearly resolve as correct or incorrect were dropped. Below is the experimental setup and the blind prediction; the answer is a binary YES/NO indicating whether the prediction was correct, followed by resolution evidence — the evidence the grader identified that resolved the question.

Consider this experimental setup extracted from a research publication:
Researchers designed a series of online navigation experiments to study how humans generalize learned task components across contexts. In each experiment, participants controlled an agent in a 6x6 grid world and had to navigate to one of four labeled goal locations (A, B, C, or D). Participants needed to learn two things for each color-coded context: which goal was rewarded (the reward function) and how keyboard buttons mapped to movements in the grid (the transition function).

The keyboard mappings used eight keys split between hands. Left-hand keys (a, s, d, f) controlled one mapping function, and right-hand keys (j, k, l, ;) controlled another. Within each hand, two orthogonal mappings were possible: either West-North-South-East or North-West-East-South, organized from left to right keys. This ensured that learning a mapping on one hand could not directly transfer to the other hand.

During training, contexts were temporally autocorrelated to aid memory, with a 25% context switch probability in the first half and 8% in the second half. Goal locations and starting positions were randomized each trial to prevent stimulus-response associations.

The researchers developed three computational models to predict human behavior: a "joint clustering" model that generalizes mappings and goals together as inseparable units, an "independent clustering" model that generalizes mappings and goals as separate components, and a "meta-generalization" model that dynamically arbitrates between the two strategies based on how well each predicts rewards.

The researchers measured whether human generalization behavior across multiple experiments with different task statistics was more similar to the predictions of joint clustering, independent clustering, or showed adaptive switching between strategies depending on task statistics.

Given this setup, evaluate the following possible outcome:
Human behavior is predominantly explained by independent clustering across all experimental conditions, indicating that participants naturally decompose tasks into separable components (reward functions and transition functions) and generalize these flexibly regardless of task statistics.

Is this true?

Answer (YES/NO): NO